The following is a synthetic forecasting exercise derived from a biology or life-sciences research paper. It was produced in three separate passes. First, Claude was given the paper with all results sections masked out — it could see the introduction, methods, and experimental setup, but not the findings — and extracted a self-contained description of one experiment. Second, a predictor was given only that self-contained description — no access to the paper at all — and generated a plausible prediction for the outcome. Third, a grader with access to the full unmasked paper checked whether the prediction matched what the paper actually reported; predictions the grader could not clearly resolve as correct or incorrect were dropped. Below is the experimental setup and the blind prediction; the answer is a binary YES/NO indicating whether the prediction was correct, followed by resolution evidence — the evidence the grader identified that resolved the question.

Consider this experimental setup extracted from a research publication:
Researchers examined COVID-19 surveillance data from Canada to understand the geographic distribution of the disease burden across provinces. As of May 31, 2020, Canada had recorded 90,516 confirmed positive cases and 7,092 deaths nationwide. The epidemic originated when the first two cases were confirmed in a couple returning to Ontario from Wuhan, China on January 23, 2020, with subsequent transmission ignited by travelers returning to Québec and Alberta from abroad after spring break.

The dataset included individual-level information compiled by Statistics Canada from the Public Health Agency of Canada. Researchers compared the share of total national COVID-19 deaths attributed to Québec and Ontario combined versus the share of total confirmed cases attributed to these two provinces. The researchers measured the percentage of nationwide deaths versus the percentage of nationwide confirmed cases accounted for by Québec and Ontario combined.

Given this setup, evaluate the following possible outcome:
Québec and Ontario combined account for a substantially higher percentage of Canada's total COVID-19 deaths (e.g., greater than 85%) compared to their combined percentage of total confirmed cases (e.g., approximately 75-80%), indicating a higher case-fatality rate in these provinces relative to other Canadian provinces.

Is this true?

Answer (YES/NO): NO